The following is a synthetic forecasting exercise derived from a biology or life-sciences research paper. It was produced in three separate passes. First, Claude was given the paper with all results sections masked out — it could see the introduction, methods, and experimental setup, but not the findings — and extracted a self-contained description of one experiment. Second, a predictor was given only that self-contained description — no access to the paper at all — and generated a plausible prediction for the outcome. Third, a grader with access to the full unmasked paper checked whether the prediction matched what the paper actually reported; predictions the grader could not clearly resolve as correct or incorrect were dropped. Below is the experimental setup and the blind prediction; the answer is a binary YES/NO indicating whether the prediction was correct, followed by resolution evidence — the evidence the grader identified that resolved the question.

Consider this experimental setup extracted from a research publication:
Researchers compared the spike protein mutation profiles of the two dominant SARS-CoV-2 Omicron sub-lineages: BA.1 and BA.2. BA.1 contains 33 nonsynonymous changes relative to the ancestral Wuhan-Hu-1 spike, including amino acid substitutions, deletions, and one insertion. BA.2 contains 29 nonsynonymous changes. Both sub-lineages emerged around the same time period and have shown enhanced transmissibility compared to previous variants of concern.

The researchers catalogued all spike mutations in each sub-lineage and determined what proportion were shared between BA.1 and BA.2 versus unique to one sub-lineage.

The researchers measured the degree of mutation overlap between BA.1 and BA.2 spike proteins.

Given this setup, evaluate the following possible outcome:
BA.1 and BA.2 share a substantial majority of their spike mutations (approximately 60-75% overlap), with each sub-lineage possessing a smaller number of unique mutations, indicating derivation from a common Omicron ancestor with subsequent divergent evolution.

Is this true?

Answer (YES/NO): YES